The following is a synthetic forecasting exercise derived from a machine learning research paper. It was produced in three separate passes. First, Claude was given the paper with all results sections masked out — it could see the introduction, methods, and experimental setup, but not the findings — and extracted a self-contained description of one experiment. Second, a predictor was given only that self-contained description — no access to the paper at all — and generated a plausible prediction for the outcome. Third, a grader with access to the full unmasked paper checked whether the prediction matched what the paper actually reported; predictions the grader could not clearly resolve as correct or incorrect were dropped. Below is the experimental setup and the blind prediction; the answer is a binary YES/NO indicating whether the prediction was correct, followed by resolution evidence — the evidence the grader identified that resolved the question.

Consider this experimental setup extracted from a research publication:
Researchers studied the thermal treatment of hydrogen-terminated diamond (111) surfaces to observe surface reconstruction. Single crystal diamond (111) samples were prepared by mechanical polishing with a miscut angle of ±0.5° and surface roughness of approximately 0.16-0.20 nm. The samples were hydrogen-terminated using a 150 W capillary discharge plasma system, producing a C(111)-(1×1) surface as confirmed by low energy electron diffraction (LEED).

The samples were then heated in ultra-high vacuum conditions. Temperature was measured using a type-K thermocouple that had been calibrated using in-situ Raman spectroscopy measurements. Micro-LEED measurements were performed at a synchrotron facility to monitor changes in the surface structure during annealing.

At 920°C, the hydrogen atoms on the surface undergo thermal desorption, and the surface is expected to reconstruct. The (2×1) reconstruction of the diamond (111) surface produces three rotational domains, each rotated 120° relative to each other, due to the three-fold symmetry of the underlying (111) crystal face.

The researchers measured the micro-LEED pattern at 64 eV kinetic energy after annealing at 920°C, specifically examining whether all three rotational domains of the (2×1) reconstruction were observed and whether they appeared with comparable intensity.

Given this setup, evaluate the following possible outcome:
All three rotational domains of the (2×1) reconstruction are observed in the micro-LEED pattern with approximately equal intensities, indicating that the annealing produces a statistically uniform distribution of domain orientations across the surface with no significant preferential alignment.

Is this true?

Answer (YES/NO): YES